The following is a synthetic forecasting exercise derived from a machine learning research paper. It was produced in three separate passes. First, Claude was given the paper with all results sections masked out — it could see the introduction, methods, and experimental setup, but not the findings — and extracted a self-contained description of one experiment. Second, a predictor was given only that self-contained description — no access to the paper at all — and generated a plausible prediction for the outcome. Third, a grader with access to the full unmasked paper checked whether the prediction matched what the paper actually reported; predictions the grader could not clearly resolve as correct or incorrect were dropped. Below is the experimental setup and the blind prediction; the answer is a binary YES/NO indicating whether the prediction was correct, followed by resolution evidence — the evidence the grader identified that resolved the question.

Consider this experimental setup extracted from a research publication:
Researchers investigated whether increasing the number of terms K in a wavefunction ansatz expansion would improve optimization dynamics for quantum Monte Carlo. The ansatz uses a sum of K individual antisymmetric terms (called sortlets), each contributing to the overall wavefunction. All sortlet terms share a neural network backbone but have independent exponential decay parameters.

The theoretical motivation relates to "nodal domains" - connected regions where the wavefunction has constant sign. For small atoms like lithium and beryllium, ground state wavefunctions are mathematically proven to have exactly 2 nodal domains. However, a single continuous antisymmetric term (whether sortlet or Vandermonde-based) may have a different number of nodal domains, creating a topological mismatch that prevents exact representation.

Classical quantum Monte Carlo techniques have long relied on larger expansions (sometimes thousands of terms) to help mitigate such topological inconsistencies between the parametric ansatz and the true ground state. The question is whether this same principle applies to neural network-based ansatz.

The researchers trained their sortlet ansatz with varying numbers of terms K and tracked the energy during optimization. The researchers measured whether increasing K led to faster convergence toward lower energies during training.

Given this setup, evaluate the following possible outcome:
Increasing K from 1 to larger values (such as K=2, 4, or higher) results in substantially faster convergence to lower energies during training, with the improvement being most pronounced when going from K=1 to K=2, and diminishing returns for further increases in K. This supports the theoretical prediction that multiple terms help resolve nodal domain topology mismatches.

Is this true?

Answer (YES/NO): NO